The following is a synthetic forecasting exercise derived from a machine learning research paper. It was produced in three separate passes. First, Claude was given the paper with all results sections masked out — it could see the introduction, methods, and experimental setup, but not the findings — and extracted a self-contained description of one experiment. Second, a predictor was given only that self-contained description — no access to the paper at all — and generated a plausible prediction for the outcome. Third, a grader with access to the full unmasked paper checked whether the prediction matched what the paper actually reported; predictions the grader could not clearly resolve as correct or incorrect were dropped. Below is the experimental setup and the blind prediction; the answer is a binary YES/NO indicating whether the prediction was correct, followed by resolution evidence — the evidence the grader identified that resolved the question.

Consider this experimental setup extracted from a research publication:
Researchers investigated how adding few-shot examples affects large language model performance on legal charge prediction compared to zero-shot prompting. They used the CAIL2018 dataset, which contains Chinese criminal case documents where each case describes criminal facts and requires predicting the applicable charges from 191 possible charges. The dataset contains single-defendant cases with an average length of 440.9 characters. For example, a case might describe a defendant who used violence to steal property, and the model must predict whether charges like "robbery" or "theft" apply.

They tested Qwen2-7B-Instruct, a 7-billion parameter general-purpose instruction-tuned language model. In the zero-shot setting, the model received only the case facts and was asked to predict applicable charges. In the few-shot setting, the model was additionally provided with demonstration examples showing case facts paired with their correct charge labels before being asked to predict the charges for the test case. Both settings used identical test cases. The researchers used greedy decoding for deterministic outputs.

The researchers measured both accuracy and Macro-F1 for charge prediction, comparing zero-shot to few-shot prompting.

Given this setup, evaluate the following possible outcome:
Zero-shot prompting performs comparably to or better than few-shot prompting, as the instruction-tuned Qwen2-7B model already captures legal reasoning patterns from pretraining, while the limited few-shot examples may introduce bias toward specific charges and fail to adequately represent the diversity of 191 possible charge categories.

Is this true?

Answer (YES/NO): YES